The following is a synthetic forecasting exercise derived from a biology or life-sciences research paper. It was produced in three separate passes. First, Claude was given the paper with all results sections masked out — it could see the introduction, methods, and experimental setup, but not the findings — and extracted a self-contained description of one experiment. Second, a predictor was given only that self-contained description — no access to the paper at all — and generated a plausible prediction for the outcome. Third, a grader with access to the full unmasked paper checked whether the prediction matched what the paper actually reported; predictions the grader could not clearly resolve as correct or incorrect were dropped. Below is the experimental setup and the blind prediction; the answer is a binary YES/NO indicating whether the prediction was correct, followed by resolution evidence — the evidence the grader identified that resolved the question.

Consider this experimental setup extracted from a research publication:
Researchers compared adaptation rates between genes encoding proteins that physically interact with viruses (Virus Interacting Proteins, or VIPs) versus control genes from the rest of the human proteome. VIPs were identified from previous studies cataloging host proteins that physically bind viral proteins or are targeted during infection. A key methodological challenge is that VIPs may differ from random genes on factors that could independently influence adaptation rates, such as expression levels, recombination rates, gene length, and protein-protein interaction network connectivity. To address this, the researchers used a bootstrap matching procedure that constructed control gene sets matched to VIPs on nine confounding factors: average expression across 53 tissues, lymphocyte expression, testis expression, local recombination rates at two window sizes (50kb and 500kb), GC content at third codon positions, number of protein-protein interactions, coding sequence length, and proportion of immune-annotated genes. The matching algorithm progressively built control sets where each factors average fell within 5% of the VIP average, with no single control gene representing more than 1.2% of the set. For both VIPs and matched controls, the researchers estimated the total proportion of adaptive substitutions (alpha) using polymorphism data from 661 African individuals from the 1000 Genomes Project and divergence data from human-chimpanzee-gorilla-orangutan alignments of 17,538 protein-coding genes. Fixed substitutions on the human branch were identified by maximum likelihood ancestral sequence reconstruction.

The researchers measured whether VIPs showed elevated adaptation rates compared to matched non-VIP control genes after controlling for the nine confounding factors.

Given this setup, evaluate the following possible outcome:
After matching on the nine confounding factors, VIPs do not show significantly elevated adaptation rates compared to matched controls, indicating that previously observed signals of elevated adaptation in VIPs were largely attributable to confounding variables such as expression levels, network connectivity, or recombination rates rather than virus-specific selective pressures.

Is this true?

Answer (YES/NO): NO